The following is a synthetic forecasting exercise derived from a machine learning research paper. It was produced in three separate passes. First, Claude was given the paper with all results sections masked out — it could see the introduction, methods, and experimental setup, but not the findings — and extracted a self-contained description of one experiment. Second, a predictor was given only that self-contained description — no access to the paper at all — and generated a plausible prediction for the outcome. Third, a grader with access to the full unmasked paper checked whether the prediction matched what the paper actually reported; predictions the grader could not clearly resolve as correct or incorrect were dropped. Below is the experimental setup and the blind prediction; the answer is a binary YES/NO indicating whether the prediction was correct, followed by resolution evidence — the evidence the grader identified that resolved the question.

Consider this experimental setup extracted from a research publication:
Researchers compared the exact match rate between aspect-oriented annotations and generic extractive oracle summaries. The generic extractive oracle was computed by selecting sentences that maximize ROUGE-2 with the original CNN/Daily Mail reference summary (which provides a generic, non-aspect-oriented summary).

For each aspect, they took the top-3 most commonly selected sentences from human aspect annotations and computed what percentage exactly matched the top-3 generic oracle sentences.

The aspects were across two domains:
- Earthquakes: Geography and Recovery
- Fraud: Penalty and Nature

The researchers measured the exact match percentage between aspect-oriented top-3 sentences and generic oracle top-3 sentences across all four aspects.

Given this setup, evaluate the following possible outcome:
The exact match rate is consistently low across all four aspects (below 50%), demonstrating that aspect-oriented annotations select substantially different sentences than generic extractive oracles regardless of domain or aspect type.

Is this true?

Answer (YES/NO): YES